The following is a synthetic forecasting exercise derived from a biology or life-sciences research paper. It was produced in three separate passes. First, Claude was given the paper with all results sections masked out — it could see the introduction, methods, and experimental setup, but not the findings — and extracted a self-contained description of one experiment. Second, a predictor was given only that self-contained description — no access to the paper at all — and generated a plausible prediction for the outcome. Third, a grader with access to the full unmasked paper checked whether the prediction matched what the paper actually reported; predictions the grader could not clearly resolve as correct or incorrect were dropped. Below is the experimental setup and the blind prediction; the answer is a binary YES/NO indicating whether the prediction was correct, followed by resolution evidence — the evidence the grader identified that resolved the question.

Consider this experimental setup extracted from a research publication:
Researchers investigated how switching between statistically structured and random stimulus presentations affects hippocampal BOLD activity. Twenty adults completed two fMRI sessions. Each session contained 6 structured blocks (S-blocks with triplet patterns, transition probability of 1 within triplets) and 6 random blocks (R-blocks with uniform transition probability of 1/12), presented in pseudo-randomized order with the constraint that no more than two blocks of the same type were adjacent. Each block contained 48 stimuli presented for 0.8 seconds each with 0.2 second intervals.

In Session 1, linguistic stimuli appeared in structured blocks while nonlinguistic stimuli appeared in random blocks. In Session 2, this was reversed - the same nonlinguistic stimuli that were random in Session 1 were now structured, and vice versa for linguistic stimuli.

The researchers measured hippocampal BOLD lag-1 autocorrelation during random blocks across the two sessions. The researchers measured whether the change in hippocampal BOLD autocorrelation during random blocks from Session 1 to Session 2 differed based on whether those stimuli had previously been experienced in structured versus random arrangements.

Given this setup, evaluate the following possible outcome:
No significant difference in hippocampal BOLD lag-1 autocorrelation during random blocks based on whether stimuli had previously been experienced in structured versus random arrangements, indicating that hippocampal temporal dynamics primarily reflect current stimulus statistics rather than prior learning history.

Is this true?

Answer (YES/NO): NO